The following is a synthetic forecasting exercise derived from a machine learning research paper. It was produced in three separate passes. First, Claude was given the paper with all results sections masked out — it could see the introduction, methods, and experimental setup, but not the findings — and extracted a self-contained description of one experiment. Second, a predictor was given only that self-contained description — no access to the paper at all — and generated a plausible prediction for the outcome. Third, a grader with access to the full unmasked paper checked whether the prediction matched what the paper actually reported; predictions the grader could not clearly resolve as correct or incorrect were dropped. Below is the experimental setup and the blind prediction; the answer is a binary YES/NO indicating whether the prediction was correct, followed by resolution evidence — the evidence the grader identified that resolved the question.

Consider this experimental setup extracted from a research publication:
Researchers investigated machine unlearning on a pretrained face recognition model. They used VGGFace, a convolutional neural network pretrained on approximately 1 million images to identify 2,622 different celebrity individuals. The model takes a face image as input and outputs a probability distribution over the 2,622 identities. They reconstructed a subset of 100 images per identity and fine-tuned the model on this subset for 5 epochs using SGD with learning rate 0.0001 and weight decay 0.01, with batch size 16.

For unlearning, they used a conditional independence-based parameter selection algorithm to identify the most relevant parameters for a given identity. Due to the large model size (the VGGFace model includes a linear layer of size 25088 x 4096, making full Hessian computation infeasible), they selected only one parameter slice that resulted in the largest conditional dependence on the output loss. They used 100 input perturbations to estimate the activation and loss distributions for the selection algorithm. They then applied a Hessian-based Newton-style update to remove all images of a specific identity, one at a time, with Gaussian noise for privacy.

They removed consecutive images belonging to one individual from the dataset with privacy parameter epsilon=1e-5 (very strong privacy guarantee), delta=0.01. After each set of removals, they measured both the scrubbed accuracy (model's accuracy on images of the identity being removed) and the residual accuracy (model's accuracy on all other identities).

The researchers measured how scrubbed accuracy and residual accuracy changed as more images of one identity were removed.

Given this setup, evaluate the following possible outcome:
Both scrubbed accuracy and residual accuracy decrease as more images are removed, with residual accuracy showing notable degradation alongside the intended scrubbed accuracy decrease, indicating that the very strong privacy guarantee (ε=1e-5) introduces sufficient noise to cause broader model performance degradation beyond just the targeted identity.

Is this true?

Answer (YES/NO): NO